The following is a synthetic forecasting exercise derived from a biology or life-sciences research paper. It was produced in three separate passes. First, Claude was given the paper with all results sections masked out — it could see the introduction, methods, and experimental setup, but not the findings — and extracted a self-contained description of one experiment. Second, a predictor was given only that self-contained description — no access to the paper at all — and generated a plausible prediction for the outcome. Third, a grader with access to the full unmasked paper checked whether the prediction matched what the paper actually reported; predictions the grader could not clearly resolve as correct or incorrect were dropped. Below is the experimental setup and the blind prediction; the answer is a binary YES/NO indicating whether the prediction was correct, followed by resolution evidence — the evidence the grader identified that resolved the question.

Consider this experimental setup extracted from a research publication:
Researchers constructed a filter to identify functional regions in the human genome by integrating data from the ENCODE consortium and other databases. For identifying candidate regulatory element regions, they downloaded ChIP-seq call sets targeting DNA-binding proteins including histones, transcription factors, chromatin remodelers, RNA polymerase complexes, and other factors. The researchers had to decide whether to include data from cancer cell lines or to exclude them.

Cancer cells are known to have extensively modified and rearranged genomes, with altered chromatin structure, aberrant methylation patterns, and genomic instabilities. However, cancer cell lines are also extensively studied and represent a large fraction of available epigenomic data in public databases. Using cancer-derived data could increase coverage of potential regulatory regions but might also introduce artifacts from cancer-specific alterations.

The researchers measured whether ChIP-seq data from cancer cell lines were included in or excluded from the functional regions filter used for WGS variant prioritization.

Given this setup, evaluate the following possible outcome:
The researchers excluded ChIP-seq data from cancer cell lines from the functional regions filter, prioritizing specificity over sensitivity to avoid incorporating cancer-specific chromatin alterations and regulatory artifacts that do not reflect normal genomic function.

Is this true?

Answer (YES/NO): YES